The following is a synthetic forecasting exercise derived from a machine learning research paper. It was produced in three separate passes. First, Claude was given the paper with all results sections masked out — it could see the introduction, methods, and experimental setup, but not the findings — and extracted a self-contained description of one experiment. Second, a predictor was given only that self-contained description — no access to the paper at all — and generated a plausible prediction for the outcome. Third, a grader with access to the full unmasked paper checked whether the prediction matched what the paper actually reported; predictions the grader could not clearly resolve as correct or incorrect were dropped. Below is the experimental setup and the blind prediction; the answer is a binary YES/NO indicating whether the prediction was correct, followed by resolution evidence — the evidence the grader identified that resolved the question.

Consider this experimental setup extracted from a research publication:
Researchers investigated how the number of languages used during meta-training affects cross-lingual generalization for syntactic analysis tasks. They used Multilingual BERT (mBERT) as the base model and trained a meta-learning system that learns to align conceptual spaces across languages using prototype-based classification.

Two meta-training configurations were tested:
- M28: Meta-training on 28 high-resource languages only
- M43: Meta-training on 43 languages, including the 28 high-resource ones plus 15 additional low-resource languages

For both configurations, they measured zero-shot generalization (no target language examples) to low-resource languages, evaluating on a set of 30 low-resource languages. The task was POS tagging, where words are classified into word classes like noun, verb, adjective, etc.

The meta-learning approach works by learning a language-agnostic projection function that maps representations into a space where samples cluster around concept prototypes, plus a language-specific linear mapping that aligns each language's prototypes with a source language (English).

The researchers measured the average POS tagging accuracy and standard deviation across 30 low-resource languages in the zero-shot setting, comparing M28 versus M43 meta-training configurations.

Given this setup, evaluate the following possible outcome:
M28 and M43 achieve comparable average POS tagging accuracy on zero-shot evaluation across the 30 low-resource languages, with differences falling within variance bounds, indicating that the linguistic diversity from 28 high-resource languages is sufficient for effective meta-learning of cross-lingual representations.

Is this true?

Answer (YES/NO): NO